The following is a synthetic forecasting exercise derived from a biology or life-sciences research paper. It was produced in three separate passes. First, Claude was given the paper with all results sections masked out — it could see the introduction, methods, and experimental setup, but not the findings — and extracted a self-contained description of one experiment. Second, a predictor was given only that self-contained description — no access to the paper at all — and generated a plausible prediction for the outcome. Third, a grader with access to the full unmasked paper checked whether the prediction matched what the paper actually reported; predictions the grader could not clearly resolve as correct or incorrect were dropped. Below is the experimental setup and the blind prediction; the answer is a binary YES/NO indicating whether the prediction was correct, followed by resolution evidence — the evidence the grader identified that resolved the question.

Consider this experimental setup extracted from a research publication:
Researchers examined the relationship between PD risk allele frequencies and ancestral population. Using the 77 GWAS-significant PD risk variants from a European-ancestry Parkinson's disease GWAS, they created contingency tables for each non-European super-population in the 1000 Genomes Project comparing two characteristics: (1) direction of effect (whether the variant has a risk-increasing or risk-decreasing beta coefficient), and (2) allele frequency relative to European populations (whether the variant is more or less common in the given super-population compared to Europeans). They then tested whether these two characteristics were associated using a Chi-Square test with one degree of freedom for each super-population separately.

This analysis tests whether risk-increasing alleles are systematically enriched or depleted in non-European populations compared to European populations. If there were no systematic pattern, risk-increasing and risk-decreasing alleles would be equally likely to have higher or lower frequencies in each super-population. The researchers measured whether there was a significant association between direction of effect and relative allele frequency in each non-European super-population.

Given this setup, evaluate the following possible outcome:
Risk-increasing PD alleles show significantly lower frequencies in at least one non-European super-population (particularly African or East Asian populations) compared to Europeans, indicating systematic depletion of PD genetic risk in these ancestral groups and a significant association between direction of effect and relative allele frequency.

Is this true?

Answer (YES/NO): YES